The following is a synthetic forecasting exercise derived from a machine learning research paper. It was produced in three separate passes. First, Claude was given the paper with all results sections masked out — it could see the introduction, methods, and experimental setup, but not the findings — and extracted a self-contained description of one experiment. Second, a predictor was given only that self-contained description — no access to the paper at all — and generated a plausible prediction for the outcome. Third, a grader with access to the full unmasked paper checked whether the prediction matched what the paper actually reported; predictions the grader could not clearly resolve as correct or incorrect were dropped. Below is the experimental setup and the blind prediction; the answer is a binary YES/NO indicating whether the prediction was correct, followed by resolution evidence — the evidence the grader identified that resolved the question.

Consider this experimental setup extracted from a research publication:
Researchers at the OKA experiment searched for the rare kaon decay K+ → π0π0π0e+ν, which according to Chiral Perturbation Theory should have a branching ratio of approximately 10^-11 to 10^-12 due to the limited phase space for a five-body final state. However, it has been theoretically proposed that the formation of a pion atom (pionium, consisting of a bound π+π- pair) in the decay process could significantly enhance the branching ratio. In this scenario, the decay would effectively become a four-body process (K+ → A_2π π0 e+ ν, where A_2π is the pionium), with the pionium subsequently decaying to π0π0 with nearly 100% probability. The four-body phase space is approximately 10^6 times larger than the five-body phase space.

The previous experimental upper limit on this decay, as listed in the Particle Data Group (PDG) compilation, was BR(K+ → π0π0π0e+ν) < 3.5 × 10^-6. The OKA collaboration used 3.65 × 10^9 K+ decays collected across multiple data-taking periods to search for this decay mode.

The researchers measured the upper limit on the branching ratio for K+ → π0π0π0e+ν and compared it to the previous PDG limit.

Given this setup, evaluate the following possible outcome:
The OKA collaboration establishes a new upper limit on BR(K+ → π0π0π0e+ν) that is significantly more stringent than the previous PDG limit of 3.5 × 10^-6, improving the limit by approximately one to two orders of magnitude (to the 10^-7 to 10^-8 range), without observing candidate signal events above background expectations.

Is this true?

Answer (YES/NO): YES